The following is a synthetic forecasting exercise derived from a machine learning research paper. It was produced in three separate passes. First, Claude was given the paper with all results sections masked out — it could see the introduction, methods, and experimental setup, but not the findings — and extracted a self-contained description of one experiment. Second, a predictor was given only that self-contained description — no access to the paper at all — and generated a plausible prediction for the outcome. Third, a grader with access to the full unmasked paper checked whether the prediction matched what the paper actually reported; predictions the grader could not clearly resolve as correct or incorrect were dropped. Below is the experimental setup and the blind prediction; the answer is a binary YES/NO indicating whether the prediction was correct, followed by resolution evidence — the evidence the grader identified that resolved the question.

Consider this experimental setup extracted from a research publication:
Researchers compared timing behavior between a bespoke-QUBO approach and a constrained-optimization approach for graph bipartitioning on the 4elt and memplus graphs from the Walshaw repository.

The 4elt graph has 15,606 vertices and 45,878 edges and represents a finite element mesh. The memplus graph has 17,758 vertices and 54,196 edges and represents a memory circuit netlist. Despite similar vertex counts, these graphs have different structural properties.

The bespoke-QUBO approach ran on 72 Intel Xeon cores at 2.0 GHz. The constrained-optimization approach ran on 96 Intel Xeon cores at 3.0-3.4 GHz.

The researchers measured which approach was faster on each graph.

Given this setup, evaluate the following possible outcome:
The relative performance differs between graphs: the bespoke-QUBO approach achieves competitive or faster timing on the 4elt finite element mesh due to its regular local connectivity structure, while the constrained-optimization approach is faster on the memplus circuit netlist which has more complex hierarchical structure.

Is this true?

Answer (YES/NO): NO